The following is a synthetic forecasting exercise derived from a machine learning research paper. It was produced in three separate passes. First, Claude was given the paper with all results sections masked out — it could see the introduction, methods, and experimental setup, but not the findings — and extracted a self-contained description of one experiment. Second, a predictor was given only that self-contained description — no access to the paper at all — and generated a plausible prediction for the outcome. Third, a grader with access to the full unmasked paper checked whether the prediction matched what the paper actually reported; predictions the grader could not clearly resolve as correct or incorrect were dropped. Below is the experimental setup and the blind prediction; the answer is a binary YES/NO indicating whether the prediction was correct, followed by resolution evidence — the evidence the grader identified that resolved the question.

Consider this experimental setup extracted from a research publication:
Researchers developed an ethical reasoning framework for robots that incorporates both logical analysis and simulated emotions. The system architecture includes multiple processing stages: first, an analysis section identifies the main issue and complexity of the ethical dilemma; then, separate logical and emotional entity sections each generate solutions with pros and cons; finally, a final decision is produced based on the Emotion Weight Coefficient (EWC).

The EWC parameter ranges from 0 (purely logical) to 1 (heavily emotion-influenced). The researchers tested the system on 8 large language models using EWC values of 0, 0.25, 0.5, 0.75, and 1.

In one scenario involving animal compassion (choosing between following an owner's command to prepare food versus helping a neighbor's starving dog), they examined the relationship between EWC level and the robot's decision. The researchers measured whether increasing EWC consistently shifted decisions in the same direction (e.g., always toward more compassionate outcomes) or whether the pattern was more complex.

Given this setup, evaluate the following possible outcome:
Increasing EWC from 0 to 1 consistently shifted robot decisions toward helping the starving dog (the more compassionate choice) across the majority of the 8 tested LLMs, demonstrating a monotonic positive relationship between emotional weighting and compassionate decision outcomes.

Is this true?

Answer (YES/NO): NO